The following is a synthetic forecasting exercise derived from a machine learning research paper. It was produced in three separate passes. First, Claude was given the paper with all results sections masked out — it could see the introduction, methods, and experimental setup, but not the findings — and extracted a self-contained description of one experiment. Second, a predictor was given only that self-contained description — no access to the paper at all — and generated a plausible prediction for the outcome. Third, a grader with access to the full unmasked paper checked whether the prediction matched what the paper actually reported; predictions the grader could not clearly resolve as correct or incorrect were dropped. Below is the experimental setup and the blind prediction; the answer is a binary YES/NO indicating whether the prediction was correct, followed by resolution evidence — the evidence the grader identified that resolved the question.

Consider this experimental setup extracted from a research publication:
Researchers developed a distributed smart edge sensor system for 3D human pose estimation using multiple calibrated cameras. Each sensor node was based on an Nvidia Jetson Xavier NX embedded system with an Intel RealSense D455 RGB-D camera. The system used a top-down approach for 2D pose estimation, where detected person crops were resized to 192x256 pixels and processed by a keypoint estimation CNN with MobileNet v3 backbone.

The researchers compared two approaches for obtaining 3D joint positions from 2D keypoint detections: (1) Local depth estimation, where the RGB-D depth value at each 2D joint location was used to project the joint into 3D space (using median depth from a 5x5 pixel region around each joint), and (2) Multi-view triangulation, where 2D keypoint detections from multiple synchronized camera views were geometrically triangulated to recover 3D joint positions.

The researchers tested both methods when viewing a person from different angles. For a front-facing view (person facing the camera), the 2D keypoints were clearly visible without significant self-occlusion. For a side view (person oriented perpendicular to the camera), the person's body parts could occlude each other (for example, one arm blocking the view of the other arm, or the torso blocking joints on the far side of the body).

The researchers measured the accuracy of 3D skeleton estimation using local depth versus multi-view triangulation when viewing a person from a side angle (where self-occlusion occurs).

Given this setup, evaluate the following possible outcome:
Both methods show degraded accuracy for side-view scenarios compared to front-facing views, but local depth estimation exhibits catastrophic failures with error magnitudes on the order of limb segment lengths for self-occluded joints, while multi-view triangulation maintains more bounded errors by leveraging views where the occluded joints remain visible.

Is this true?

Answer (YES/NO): NO